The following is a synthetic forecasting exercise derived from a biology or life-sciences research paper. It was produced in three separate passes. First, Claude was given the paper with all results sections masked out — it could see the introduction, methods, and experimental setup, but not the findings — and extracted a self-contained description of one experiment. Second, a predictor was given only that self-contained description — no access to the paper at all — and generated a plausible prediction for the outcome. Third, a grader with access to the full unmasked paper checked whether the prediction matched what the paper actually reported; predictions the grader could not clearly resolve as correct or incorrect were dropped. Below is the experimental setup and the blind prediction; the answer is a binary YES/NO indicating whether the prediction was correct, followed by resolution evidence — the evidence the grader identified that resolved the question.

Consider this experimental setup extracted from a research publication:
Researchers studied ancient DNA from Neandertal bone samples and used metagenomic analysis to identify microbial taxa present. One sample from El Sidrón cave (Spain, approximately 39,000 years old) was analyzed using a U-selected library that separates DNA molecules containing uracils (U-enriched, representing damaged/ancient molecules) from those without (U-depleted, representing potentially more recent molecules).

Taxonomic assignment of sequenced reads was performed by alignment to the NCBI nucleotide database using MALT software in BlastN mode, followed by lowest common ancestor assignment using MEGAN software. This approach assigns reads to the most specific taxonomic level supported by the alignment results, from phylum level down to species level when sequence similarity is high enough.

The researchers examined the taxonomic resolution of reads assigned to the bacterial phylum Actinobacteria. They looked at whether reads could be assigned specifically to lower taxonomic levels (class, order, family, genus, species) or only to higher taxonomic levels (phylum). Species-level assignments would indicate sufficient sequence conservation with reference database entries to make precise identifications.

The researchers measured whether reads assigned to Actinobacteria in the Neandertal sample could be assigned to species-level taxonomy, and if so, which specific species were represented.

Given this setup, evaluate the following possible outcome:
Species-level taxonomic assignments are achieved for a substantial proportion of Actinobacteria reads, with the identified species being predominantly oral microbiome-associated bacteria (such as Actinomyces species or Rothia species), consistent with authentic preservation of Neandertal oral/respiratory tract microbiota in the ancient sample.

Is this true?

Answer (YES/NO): NO